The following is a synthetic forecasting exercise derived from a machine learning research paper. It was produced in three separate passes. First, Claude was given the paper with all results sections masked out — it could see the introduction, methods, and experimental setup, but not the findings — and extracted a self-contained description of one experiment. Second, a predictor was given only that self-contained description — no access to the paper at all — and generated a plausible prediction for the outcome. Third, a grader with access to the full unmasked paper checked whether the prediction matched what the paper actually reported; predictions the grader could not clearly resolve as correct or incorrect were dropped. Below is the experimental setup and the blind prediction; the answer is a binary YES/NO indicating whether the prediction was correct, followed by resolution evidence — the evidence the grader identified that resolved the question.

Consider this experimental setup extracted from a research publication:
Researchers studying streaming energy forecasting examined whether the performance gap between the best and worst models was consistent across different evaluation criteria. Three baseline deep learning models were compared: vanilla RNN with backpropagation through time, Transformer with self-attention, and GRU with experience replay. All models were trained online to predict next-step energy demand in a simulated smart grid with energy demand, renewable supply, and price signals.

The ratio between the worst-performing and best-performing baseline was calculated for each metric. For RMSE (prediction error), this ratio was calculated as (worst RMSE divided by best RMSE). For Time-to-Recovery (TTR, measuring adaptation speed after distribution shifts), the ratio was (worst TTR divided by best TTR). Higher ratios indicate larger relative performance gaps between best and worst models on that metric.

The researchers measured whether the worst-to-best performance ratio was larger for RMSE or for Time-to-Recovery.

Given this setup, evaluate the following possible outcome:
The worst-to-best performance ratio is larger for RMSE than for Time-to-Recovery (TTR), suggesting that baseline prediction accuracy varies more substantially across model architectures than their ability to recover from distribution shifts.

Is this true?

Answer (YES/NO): NO